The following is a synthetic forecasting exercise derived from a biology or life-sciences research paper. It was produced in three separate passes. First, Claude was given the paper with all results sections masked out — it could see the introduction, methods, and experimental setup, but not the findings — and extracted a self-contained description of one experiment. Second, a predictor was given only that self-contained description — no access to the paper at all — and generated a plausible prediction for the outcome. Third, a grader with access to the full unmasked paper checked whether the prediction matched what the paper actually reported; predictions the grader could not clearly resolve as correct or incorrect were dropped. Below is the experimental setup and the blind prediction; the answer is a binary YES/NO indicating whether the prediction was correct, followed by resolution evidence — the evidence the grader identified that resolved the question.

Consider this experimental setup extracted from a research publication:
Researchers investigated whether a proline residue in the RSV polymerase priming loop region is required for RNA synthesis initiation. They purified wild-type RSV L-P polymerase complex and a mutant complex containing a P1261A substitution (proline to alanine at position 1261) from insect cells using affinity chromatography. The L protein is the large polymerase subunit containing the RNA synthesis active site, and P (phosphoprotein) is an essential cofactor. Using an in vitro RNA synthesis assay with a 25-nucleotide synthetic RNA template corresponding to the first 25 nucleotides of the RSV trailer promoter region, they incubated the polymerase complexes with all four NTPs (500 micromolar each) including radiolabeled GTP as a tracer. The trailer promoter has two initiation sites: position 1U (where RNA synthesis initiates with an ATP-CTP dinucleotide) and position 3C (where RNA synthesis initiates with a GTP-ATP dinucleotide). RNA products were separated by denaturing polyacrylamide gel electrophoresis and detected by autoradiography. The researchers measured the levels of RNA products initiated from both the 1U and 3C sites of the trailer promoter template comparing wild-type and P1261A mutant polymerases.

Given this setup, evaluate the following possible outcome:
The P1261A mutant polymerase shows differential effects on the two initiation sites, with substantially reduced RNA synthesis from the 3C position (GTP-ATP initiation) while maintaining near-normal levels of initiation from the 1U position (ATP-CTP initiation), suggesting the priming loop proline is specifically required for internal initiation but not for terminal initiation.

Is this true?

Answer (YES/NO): NO